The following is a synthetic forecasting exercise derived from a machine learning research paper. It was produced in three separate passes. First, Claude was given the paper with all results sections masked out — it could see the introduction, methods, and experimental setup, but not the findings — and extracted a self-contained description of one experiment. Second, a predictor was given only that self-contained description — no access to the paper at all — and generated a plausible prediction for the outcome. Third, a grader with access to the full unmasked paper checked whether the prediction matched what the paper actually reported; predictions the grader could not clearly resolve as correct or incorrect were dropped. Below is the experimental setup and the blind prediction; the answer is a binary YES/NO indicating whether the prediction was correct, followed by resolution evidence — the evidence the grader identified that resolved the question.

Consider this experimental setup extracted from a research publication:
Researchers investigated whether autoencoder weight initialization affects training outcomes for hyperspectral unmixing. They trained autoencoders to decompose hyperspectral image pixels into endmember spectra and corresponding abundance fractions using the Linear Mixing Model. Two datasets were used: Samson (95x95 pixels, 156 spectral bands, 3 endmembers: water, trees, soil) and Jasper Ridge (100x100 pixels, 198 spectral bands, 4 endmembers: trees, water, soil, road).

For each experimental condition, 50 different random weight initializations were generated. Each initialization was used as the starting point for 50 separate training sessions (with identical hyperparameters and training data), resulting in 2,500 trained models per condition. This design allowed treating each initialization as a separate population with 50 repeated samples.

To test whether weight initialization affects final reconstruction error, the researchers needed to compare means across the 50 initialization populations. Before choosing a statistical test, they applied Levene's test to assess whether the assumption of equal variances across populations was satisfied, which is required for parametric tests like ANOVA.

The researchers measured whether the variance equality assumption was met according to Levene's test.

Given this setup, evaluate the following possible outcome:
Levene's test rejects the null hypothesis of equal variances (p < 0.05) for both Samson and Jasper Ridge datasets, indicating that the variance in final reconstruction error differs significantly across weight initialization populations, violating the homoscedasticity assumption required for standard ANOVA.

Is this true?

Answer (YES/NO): YES